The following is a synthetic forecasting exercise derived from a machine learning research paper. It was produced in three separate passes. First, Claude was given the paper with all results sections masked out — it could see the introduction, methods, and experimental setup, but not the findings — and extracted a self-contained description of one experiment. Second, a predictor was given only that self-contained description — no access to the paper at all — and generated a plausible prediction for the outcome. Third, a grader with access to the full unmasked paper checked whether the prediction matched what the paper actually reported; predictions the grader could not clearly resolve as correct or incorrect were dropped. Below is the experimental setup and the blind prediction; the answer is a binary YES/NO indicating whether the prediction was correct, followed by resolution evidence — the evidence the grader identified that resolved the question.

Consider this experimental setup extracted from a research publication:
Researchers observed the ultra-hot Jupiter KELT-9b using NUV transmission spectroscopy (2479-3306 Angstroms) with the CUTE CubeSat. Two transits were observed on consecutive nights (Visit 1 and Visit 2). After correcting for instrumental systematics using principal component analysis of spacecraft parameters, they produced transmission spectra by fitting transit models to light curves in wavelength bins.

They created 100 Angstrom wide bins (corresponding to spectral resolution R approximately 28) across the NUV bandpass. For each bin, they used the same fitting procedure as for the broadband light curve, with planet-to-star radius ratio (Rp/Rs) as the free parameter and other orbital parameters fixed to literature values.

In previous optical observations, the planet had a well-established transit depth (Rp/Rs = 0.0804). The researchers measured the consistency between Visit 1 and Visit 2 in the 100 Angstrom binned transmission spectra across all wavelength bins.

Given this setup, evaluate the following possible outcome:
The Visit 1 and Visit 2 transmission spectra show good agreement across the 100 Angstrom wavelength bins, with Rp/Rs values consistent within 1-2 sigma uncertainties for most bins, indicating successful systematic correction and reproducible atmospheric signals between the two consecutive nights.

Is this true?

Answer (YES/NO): YES